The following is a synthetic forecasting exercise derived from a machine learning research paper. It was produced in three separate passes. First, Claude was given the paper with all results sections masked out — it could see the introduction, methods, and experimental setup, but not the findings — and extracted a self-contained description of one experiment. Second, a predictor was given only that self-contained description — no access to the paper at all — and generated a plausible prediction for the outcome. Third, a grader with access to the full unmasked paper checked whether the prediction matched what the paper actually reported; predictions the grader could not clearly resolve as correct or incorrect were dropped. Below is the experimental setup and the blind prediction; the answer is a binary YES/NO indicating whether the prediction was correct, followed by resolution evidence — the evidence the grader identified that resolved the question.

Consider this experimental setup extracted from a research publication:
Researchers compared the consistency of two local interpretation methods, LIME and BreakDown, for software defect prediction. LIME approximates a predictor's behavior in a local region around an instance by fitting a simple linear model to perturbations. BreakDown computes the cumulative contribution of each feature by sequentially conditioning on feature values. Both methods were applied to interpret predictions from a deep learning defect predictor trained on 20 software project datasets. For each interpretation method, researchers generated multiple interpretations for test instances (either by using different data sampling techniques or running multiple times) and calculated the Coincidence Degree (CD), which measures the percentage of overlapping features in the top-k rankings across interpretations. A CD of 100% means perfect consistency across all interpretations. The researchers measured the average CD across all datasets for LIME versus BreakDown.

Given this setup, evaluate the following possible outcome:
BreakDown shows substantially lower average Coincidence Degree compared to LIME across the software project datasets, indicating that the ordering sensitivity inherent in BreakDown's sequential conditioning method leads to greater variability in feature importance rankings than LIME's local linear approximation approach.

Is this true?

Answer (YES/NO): NO